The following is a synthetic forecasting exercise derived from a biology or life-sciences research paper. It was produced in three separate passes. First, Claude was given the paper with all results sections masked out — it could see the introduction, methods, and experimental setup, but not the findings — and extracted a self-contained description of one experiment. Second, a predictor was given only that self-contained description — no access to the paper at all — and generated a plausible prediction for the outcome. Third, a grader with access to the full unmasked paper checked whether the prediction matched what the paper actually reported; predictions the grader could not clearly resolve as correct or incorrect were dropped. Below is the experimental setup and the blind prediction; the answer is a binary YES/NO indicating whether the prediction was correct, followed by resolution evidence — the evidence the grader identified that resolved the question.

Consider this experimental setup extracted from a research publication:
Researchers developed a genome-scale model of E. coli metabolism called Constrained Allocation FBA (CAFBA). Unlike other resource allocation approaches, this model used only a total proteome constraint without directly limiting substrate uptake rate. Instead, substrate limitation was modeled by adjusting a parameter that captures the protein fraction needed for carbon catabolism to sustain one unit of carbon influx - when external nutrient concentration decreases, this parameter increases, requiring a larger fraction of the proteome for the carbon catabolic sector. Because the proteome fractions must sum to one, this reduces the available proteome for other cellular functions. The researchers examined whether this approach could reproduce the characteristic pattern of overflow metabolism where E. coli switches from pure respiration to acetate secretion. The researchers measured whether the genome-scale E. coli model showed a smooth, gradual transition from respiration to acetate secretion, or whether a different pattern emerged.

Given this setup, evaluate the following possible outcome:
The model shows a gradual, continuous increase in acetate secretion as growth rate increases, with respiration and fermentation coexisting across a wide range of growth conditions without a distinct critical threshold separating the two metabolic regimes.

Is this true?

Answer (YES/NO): NO